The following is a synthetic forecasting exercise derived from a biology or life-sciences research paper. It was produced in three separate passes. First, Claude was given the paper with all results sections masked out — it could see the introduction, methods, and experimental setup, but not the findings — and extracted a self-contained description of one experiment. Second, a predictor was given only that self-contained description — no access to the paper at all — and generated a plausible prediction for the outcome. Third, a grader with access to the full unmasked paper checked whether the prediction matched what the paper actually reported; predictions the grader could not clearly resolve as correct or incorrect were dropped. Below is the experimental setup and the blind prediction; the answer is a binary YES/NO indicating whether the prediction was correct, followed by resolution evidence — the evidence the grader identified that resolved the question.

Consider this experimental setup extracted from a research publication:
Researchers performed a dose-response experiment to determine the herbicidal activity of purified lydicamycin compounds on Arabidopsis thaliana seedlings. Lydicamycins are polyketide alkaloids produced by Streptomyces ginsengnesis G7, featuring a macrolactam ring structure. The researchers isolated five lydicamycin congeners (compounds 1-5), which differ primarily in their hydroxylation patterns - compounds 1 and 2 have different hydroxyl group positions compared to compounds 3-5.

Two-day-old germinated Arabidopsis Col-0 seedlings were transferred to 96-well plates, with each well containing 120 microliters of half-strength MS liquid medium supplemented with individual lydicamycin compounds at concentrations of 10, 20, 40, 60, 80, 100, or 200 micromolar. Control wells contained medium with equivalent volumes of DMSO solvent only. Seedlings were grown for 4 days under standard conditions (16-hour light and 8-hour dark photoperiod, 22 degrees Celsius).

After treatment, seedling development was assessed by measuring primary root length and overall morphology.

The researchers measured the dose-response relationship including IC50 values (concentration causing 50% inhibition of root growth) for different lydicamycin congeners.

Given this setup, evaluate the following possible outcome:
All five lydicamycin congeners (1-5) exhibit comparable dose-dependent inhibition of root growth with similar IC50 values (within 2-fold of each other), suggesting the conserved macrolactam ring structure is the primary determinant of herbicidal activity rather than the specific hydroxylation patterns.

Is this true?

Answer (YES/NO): NO